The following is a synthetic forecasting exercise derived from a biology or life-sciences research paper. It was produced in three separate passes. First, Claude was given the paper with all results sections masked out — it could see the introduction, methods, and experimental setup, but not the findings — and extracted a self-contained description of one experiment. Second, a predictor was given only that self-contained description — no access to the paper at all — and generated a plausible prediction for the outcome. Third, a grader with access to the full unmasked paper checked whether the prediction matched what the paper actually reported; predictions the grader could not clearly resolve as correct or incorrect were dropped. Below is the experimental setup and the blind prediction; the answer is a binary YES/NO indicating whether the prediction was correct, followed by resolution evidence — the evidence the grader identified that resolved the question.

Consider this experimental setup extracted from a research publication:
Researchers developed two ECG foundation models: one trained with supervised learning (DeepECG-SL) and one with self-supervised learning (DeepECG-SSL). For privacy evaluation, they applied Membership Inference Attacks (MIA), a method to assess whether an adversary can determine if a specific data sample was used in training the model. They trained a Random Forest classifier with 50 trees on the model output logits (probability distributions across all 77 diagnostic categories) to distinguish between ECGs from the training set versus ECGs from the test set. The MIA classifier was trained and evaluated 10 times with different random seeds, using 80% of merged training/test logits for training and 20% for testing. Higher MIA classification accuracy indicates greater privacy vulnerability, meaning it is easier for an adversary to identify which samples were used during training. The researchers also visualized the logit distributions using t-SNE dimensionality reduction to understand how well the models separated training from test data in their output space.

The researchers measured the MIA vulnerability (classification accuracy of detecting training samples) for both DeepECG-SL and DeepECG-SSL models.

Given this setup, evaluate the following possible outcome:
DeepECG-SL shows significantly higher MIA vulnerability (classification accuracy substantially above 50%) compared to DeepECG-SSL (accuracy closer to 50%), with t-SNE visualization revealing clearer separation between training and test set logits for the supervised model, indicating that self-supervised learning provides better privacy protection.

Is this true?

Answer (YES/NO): NO